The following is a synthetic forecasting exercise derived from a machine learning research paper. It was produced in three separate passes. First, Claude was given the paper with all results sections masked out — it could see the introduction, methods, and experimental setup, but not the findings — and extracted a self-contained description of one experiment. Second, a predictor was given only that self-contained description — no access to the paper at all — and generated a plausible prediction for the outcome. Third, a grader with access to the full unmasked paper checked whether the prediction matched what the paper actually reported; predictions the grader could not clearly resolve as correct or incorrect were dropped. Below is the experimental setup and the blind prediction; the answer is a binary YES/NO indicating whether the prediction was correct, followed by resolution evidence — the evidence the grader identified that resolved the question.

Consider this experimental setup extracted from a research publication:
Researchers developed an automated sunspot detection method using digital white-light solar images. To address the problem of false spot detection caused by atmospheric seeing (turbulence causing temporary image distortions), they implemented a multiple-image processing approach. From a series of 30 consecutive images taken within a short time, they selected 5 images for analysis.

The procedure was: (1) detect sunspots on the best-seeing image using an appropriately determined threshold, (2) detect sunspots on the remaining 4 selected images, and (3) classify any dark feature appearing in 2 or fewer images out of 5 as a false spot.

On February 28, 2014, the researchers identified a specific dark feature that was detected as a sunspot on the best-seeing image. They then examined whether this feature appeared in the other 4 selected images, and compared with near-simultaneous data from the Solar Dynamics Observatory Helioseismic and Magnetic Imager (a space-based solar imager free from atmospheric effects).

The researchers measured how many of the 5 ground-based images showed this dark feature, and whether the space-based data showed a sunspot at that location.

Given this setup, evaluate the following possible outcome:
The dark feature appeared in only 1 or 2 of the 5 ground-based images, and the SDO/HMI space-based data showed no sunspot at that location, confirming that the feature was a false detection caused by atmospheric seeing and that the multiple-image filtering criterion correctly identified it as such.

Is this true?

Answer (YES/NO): YES